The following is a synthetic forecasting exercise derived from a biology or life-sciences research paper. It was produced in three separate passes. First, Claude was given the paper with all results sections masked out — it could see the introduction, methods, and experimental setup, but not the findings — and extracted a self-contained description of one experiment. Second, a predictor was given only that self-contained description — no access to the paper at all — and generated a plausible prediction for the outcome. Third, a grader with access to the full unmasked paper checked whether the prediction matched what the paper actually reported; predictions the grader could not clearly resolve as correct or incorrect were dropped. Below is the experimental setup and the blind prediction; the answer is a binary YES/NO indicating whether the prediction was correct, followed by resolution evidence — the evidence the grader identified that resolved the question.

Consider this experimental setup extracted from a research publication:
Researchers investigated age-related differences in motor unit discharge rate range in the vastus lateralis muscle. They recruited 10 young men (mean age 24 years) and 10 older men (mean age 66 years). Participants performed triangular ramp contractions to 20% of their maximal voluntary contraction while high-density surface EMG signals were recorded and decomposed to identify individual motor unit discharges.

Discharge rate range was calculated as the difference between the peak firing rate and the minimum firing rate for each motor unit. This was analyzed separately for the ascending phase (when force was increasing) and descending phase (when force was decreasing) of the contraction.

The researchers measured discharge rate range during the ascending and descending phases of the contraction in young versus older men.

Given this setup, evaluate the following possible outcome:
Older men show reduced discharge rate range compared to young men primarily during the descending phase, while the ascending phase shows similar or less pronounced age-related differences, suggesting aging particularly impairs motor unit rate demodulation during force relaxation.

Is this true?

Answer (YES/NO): YES